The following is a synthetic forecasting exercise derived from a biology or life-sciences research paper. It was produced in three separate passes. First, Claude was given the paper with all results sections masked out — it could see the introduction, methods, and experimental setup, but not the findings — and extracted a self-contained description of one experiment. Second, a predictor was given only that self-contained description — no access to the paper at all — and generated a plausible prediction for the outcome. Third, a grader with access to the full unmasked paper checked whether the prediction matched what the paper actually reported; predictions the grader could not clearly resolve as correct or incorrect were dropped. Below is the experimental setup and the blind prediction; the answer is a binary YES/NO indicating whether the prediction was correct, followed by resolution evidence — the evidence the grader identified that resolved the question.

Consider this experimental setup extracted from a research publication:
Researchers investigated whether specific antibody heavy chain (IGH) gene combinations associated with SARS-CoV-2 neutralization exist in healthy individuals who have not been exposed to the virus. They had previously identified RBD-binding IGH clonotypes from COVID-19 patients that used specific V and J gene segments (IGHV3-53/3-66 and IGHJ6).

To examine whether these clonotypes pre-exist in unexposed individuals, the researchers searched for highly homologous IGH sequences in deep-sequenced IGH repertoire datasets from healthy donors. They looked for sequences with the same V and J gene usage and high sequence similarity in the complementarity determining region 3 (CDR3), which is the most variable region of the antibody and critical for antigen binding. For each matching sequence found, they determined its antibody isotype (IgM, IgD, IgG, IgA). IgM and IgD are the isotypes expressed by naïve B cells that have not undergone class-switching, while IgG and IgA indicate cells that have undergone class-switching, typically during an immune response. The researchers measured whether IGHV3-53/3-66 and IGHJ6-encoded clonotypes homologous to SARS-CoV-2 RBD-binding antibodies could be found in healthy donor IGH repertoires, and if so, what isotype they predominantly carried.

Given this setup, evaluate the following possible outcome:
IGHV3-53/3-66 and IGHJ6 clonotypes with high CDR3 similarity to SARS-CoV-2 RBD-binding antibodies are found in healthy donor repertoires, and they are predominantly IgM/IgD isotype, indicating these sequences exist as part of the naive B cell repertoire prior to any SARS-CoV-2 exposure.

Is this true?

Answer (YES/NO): YES